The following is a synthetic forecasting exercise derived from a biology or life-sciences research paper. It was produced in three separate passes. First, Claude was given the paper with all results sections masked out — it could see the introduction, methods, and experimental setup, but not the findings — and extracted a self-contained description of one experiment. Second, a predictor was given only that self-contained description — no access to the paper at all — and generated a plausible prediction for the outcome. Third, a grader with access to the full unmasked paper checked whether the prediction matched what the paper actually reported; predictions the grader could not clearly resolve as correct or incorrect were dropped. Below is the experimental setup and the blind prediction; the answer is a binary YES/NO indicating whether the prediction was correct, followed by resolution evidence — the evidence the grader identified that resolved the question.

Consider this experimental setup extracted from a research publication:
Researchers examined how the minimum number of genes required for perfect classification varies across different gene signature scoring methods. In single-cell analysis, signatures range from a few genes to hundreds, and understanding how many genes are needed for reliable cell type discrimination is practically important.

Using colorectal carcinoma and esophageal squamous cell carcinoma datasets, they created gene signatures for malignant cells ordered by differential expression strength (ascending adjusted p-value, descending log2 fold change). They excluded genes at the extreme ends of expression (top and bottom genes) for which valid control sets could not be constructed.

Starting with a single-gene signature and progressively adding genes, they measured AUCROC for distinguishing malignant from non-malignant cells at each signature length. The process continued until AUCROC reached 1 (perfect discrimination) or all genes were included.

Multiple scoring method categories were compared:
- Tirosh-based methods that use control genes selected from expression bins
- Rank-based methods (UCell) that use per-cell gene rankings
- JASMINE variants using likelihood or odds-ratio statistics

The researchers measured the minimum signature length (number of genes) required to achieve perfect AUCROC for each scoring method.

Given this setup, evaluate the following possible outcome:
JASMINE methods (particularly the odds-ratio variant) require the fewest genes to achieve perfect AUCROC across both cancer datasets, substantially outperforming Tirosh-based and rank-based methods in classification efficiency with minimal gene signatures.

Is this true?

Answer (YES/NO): NO